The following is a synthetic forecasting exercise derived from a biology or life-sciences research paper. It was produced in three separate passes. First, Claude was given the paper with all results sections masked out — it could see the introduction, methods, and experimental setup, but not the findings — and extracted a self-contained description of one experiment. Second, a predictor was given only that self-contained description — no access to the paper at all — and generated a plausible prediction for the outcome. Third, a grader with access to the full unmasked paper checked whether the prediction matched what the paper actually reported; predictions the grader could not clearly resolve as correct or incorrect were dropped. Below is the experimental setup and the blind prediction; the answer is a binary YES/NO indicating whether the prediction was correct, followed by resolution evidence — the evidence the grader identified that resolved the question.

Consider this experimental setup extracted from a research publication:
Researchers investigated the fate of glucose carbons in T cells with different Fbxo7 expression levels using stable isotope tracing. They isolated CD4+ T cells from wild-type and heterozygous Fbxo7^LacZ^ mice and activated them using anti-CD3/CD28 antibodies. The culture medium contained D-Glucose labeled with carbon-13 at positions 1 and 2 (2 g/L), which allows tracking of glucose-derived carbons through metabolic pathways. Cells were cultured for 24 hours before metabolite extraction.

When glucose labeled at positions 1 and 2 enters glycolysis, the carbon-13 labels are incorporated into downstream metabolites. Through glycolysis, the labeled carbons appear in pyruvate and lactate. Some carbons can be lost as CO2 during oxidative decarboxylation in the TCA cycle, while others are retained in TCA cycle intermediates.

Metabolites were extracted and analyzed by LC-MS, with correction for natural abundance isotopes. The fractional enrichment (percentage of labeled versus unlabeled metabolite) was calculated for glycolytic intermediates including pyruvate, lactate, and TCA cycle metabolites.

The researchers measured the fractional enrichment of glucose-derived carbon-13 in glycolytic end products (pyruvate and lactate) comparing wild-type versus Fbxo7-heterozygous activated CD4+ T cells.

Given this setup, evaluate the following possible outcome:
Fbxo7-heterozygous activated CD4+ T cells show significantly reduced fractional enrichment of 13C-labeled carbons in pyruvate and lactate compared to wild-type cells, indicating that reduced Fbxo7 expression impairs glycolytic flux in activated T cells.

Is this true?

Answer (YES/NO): NO